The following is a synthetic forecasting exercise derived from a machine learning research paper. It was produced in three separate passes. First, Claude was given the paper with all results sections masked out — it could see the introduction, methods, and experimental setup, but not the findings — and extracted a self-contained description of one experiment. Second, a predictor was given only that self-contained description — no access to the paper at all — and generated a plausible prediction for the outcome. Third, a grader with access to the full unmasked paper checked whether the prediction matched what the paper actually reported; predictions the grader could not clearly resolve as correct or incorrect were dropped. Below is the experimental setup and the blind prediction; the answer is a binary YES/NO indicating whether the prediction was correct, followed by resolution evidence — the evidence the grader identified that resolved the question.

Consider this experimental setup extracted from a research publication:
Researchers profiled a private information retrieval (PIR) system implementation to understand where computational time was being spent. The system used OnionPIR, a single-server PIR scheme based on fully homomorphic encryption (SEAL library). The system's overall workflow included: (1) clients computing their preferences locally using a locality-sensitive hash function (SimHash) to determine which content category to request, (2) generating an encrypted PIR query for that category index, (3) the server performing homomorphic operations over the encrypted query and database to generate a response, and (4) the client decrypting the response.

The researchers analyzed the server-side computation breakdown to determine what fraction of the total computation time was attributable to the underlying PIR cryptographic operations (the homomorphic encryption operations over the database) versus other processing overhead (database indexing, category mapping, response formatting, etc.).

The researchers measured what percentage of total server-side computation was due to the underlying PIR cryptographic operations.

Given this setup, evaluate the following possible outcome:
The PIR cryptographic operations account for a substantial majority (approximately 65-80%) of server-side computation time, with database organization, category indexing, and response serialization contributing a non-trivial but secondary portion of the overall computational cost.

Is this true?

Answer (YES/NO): NO